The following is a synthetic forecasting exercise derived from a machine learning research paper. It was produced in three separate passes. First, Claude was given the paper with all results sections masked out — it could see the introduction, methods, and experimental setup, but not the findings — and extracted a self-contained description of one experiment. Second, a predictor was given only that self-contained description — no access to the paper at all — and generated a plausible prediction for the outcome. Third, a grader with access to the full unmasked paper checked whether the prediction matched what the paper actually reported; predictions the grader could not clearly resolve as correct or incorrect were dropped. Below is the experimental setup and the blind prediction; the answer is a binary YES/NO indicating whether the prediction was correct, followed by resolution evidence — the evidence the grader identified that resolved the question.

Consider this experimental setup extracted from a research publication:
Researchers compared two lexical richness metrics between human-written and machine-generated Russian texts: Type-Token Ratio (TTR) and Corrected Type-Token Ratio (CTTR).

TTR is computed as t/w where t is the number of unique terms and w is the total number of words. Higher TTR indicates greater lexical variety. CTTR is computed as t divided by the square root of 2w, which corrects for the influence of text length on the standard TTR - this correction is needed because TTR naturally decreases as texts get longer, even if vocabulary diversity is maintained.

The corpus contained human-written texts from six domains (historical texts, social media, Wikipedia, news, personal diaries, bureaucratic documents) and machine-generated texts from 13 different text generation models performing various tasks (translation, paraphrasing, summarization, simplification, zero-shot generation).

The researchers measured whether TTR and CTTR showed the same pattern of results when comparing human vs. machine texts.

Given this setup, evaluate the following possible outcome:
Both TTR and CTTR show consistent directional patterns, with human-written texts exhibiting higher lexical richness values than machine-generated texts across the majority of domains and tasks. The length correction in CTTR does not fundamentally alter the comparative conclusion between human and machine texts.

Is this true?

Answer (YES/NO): NO